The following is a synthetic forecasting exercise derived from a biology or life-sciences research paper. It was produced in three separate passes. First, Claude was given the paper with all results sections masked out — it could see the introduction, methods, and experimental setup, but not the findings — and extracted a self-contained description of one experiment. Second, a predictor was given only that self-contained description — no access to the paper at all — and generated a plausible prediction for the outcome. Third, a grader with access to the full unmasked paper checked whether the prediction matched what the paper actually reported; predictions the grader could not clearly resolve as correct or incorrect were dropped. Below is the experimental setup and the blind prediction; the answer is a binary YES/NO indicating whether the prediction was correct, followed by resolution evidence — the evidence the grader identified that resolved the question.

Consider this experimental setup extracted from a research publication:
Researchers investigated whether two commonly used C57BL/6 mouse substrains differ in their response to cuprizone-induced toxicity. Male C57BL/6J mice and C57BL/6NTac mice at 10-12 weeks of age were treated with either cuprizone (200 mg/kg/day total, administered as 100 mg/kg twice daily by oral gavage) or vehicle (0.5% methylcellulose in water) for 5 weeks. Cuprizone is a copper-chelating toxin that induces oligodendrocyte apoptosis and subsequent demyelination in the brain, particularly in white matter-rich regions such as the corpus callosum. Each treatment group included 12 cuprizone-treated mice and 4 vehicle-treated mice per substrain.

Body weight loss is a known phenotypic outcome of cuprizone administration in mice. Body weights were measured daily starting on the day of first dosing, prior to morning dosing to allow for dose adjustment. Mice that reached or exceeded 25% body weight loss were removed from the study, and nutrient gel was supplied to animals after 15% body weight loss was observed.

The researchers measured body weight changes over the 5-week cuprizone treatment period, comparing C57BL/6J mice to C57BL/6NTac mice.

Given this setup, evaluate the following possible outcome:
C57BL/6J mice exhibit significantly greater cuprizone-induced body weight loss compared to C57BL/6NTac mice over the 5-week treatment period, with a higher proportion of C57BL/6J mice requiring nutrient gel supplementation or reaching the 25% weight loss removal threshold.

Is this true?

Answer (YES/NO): NO